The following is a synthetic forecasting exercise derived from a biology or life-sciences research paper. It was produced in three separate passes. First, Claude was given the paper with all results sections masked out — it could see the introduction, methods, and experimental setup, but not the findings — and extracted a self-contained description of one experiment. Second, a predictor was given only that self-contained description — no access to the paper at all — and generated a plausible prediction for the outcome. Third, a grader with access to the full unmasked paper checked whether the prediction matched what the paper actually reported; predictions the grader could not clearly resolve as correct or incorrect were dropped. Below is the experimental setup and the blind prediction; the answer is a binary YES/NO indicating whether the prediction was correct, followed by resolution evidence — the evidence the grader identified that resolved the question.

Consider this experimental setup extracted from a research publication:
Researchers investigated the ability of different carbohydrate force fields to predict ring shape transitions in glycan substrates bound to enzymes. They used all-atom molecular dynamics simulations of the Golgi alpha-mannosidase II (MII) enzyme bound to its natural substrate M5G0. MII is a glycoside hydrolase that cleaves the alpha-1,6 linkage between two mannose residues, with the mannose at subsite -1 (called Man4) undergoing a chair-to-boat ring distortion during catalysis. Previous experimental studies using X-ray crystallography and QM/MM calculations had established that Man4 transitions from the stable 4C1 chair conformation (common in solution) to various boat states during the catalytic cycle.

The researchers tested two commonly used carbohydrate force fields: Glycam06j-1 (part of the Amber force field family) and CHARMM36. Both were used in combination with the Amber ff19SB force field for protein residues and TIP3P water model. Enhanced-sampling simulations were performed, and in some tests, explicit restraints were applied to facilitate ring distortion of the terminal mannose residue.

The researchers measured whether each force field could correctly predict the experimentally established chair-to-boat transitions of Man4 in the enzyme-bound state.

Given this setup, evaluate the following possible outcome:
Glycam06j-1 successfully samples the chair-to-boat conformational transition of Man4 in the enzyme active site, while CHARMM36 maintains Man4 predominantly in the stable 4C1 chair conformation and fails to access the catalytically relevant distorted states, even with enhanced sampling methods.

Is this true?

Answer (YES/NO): YES